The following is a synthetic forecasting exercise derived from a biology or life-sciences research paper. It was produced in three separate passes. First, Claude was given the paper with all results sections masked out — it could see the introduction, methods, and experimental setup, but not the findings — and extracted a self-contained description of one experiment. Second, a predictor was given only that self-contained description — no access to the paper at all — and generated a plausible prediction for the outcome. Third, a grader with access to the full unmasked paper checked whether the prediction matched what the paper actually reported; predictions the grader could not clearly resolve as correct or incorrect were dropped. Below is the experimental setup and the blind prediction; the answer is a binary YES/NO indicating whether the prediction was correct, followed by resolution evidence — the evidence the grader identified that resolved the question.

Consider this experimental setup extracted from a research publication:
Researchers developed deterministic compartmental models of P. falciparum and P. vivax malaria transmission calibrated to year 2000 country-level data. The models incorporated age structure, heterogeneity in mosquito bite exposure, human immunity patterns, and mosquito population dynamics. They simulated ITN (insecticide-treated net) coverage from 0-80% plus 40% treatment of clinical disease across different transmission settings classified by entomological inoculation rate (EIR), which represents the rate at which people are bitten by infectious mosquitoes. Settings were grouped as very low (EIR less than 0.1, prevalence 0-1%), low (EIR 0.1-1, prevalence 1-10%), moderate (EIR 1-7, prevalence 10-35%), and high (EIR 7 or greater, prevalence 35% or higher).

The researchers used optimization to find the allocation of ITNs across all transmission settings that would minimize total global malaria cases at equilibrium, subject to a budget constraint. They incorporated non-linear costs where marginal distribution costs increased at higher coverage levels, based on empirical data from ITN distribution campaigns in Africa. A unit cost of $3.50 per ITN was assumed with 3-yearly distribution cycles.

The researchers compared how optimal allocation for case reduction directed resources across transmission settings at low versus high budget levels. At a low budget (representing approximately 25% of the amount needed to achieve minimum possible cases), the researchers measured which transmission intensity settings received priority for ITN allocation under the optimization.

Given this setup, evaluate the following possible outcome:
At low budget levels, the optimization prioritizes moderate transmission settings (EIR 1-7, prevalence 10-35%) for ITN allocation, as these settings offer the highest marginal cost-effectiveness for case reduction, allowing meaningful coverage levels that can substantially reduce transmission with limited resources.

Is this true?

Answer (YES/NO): NO